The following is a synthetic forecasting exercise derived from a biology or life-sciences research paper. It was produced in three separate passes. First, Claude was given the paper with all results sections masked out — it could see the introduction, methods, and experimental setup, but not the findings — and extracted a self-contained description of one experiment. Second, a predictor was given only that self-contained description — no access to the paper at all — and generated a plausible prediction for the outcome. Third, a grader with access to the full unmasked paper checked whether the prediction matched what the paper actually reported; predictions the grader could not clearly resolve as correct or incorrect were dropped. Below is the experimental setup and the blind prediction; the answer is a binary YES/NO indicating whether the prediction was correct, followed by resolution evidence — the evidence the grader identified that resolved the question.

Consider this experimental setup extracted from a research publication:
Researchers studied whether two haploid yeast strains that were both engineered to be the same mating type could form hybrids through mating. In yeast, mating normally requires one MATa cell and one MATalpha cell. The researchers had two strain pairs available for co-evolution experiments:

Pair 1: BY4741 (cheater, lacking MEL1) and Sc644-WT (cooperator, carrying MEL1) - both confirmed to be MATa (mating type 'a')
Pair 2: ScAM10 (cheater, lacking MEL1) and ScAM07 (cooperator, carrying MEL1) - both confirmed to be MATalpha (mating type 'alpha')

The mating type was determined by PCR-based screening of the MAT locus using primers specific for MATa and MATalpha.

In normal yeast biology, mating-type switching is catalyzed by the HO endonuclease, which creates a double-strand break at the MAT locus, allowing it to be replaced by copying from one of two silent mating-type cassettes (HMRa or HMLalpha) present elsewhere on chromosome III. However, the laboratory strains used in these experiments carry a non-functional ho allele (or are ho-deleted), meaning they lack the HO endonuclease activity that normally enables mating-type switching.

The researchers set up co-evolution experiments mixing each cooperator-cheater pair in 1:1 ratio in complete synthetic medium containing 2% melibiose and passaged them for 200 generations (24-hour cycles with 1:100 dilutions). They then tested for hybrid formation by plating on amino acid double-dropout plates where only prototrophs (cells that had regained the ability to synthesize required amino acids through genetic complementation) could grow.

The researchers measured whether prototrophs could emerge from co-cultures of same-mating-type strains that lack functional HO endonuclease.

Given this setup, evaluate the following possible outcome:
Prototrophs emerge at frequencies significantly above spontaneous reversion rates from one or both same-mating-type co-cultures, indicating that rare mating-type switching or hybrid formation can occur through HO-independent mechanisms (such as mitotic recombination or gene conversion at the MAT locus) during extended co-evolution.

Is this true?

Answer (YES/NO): YES